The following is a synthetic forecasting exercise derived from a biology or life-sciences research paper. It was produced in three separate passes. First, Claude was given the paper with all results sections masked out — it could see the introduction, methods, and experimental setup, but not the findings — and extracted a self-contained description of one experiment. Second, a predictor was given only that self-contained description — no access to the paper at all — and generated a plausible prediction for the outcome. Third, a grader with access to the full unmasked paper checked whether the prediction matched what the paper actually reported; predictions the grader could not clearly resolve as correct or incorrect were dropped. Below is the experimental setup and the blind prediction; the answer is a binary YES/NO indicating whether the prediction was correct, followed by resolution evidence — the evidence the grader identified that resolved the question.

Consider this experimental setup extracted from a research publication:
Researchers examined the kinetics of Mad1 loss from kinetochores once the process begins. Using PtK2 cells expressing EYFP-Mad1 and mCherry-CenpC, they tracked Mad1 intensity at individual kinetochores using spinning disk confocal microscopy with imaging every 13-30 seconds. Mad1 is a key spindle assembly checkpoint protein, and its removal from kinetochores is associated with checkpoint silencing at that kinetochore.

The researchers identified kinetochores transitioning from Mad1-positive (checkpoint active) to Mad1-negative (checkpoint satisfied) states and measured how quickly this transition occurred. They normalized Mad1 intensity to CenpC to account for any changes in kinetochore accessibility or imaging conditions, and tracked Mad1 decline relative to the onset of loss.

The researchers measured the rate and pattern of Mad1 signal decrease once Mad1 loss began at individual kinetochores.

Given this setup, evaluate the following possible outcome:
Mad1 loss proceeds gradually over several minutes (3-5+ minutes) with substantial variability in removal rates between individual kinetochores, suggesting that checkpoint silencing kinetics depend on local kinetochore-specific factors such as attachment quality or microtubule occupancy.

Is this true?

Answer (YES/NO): NO